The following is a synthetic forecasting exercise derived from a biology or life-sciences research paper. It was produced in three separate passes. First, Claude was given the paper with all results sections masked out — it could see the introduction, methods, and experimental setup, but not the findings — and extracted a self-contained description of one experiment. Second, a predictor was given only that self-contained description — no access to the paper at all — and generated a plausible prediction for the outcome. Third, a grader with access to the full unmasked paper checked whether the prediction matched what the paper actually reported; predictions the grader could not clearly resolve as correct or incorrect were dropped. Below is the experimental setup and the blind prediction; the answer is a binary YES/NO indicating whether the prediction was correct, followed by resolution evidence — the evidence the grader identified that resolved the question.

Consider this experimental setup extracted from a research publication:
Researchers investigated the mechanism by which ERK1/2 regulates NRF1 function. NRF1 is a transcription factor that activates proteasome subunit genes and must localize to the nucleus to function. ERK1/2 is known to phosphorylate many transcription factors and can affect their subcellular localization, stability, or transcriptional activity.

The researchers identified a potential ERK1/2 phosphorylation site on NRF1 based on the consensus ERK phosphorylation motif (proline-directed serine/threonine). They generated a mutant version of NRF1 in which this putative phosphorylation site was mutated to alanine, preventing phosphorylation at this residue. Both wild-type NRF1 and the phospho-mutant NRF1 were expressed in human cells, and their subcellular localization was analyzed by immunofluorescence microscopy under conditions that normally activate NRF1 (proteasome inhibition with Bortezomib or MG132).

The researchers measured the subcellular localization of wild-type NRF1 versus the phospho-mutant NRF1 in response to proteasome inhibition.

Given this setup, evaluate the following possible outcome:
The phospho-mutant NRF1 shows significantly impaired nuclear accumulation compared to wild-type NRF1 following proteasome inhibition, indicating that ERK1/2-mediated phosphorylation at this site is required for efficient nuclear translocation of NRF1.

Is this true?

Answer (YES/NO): YES